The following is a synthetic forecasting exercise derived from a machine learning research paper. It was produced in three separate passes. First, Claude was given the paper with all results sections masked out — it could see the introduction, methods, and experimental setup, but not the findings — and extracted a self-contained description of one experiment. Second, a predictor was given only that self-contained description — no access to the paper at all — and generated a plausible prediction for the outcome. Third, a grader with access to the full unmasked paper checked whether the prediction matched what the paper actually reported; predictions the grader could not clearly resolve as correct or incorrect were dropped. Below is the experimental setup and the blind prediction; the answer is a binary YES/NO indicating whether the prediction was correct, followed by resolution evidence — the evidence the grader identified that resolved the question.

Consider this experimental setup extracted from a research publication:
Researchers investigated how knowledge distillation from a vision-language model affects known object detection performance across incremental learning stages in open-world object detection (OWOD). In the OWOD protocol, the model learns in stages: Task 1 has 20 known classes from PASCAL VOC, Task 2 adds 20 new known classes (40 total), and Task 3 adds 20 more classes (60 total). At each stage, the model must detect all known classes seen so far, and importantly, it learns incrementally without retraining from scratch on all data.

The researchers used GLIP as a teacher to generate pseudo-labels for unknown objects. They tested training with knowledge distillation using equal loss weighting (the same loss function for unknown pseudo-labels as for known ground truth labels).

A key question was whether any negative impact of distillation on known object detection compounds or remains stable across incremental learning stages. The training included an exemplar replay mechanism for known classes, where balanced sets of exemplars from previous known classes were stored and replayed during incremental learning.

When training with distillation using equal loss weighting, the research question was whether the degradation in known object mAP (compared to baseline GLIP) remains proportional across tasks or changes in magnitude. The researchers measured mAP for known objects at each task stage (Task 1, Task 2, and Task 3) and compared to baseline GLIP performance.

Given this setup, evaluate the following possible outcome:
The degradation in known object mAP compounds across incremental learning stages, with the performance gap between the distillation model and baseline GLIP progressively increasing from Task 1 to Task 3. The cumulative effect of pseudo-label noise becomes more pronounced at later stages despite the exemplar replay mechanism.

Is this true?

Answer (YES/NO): YES